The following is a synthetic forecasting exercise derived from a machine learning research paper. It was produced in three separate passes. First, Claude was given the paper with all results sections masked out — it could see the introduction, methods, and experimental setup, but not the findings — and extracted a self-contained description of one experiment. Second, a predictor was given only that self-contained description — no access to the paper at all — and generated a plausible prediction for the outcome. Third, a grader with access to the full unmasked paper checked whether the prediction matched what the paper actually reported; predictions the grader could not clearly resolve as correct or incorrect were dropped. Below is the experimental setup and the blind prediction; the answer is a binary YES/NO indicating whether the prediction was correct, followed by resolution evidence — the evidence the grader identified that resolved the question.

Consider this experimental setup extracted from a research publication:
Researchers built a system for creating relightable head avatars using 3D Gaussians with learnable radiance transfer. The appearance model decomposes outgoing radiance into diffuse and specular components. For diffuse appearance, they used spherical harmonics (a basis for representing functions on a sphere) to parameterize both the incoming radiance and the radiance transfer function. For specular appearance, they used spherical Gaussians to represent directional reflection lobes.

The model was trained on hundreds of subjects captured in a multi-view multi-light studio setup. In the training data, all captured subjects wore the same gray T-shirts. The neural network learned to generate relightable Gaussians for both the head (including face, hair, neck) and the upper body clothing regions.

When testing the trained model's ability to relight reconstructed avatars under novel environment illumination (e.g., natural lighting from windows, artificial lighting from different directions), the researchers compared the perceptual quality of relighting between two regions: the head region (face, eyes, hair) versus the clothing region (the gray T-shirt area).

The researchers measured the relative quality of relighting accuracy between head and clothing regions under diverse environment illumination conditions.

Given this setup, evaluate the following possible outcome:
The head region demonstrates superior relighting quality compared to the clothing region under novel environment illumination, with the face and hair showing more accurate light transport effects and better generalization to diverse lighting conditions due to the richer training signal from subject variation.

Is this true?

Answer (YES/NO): YES